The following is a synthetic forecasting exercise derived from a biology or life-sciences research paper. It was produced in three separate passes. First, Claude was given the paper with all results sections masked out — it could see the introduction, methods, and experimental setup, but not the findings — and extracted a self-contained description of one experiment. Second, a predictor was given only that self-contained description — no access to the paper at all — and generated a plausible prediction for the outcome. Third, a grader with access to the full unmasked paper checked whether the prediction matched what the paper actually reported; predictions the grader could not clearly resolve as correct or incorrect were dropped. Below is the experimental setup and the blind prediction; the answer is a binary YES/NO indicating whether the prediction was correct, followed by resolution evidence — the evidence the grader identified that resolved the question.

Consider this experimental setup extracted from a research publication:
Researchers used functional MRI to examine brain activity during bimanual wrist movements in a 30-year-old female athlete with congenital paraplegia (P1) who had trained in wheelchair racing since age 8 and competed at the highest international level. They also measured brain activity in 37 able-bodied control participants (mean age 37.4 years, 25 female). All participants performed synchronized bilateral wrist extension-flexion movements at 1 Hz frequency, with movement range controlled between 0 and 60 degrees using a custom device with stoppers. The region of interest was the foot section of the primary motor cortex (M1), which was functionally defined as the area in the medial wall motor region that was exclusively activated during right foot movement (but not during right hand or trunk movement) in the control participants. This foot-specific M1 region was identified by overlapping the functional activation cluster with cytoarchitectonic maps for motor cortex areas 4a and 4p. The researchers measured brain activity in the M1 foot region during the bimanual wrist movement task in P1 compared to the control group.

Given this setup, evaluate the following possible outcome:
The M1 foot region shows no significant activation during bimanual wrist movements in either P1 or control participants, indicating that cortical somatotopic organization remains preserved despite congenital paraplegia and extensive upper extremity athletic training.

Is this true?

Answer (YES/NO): NO